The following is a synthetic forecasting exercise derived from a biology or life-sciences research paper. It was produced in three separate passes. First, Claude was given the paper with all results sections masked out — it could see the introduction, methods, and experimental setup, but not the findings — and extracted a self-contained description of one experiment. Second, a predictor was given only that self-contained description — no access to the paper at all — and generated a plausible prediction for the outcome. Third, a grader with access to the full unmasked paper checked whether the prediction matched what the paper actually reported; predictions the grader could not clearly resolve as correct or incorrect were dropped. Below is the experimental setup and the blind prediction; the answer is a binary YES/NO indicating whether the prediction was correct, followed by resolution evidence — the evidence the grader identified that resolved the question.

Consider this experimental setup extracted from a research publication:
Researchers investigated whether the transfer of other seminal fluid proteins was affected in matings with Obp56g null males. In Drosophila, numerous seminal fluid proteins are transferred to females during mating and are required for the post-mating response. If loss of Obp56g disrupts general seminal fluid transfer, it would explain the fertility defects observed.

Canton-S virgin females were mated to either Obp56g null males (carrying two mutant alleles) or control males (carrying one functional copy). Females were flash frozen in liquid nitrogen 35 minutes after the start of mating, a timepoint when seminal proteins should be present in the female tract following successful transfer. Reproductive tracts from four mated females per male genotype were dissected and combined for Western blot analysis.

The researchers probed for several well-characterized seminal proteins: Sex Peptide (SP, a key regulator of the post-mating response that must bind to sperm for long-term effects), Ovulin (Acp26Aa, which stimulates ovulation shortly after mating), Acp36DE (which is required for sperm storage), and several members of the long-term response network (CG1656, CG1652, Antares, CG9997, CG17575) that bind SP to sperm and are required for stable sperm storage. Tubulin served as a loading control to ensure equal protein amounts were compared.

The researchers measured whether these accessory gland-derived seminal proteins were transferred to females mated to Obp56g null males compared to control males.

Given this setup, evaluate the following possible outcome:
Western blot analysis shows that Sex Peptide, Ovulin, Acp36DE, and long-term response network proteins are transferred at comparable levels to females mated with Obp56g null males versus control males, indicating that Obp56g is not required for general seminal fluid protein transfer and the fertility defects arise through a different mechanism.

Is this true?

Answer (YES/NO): NO